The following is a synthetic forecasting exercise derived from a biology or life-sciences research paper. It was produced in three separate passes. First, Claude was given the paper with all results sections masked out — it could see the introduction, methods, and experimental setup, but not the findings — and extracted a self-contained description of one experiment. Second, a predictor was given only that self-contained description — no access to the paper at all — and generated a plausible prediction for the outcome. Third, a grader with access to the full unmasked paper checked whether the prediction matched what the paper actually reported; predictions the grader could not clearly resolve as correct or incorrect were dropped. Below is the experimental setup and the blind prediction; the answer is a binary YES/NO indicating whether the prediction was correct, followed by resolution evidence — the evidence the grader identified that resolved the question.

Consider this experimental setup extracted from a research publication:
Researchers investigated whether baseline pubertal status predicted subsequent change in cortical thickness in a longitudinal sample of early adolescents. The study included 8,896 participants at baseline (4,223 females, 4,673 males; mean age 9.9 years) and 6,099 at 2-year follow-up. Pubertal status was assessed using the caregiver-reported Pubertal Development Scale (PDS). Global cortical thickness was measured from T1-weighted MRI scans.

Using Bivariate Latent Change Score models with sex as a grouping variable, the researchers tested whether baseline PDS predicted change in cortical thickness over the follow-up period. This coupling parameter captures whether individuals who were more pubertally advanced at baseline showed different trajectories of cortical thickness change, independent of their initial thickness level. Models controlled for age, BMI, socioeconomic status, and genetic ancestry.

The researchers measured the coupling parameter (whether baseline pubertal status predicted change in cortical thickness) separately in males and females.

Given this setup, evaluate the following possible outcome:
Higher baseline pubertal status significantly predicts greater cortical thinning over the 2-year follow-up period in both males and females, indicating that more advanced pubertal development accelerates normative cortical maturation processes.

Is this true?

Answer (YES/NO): NO